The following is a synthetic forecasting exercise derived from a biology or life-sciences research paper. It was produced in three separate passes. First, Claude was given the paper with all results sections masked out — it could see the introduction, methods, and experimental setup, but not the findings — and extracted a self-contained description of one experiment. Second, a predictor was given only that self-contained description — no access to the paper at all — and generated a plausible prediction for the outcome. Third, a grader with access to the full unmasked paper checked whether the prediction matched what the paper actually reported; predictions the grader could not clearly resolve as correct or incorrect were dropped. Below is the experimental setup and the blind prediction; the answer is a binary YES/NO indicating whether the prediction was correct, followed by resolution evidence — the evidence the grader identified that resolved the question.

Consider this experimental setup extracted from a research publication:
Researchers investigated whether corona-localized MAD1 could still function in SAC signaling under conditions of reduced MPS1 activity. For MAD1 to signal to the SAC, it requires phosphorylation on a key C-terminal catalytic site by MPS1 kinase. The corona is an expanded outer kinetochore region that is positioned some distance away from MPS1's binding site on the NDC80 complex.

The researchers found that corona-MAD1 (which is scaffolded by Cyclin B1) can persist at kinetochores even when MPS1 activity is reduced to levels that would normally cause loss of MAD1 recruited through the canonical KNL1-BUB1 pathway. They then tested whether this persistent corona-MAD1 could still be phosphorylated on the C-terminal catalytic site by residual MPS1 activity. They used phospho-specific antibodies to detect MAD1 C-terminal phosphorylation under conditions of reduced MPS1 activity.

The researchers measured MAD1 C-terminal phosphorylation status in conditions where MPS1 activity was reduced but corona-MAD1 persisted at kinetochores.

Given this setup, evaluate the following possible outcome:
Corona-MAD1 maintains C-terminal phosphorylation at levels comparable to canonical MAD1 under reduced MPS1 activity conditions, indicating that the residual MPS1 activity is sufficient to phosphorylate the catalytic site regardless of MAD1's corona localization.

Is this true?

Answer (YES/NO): NO